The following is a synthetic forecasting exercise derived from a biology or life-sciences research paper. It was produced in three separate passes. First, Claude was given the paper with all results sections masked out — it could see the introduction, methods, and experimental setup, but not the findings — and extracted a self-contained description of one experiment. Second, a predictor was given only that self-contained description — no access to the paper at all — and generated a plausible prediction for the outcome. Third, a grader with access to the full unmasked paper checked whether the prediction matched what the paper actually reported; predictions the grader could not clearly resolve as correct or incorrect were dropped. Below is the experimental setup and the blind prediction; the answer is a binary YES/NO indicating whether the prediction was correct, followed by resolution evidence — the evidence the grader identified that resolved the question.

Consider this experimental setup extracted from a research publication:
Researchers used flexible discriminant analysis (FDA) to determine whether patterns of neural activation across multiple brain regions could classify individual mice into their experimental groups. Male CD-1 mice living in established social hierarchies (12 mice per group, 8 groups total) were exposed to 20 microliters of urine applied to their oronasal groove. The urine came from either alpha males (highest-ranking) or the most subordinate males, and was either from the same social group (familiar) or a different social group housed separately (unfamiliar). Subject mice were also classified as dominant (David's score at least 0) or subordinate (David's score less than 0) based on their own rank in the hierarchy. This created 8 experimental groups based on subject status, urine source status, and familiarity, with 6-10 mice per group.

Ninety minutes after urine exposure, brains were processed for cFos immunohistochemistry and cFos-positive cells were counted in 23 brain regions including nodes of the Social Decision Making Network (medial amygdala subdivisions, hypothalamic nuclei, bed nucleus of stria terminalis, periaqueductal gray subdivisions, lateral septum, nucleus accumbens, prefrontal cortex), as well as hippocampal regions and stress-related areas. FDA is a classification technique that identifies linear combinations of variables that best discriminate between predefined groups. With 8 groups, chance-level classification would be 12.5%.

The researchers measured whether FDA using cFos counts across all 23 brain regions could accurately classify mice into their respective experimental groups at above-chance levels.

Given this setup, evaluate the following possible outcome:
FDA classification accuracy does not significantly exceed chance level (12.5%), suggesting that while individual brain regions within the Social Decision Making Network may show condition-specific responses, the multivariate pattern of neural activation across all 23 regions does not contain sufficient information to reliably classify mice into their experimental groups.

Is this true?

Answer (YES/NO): NO